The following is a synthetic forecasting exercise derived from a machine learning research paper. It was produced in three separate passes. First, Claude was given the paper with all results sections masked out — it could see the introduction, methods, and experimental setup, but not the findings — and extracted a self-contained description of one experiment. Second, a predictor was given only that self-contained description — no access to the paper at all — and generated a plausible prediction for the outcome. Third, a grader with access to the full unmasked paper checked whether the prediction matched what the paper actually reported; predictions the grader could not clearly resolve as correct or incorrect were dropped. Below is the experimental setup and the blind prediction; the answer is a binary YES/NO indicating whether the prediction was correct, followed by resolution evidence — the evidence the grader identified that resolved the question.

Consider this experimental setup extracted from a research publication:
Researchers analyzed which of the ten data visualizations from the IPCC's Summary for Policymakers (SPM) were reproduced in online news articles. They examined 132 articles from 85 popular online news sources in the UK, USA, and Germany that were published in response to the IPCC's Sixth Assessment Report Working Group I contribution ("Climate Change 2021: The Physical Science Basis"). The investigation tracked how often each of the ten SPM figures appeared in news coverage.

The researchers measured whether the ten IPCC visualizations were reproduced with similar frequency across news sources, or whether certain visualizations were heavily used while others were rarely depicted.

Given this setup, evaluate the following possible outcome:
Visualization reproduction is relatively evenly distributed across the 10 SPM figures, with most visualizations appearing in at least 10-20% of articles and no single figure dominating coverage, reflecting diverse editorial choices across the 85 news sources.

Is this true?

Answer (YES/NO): NO